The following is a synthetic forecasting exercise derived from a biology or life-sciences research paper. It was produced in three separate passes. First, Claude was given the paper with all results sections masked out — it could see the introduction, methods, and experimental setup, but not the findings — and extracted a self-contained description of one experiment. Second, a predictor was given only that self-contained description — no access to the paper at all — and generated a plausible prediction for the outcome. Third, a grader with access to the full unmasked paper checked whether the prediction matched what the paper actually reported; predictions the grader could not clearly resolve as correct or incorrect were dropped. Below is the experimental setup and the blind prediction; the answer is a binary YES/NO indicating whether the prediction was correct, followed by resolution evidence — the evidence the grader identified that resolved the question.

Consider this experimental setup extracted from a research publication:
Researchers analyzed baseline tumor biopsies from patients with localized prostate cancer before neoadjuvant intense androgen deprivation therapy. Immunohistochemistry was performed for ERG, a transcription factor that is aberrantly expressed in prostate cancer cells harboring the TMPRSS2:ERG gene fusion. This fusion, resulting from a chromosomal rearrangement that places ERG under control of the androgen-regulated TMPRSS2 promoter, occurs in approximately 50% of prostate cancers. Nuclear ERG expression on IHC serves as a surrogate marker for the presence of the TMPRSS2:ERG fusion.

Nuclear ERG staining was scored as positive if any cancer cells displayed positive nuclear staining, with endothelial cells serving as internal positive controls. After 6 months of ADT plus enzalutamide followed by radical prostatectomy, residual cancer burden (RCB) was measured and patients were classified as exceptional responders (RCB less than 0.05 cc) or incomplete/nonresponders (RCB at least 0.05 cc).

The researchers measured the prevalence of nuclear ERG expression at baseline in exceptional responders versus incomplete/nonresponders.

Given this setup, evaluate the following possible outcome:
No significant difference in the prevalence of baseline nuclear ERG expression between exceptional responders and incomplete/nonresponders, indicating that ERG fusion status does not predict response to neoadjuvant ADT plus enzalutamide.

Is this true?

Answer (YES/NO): NO